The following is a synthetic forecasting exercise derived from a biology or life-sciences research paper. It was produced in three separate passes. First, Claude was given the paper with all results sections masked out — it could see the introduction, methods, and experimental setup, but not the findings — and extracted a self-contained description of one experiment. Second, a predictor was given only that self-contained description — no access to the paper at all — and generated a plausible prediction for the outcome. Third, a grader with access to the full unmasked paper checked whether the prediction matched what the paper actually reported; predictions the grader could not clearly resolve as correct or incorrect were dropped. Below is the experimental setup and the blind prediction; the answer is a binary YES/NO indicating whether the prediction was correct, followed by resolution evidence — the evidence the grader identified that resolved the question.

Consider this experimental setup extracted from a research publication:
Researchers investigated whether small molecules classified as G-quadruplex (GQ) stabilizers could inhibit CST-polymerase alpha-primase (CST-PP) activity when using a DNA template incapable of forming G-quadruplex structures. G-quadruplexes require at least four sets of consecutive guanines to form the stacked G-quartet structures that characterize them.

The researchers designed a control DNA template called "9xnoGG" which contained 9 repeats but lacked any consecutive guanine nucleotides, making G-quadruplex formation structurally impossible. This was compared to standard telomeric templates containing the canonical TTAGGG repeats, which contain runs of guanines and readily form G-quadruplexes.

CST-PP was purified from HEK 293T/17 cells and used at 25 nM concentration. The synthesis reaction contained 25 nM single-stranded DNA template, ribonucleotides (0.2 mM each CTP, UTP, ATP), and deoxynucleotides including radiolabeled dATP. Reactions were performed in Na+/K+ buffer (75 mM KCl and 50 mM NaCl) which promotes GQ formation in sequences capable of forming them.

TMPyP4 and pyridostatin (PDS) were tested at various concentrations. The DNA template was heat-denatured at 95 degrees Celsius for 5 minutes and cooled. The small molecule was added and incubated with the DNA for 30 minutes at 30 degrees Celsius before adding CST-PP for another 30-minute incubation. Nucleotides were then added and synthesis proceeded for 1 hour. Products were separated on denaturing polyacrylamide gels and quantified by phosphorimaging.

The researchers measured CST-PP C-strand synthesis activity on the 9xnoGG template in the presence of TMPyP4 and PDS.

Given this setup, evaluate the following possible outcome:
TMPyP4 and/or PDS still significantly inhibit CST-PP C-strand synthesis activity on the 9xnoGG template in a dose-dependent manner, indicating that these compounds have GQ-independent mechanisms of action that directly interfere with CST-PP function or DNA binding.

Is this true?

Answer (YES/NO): YES